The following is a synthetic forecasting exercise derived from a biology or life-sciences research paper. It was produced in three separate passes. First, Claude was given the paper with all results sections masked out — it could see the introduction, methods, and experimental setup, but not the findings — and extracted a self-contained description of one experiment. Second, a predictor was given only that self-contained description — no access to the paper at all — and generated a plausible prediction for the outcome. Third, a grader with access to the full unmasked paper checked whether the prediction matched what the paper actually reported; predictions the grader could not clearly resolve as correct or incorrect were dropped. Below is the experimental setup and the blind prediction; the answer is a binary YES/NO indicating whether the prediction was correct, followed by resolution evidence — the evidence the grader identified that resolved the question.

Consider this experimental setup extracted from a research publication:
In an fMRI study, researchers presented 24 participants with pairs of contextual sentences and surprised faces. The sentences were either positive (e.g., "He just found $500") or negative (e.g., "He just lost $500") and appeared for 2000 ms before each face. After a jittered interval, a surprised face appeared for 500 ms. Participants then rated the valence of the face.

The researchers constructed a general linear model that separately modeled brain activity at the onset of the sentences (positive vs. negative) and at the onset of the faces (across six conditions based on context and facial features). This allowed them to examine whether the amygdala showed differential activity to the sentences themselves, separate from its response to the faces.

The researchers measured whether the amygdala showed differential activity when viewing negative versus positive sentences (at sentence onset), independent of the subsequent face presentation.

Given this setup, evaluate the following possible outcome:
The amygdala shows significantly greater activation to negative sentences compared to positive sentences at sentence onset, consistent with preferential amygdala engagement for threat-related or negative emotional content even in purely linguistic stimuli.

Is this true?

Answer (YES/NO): NO